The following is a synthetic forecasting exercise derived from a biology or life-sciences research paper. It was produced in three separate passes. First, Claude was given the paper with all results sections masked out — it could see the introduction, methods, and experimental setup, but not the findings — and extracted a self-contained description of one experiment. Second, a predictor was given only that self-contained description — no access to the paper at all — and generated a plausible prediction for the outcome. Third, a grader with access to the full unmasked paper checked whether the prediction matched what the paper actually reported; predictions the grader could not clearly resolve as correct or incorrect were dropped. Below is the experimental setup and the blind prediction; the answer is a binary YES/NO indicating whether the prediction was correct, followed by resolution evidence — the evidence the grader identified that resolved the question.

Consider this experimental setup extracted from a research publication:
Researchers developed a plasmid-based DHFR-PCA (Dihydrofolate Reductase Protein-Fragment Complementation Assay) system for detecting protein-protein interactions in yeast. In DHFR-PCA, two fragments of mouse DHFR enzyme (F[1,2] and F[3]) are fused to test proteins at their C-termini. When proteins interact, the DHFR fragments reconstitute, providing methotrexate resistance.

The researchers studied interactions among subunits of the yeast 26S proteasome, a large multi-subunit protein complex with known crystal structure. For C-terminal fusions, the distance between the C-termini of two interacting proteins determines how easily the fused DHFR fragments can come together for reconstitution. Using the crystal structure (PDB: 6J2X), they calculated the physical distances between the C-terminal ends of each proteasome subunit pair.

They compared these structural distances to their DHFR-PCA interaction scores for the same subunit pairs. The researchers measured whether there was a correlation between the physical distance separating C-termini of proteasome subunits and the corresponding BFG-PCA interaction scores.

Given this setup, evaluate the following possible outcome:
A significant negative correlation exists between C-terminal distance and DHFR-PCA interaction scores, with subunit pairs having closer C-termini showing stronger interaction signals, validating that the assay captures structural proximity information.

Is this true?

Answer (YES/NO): YES